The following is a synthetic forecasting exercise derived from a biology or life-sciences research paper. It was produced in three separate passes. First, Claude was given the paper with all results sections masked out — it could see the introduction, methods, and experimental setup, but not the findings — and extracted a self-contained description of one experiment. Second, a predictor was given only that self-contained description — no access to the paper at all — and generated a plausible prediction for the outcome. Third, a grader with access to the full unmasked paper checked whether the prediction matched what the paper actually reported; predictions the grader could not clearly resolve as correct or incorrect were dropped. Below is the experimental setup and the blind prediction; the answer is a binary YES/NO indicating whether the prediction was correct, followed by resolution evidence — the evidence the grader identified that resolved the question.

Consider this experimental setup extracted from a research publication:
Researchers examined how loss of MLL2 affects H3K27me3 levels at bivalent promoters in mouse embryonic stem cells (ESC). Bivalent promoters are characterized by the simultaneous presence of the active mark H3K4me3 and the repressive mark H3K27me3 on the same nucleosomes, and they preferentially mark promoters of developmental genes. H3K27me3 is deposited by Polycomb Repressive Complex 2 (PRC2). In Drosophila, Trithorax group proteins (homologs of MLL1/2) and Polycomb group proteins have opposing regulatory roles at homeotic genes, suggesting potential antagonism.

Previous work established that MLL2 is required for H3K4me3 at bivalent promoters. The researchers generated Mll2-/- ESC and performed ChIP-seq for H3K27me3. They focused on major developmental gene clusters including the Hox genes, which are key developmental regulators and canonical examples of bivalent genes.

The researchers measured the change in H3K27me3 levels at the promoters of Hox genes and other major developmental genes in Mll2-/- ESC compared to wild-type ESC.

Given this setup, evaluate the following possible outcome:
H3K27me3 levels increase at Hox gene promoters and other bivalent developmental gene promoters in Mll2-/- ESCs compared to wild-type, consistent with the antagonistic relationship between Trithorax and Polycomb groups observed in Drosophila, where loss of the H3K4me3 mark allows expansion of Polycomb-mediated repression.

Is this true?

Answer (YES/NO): YES